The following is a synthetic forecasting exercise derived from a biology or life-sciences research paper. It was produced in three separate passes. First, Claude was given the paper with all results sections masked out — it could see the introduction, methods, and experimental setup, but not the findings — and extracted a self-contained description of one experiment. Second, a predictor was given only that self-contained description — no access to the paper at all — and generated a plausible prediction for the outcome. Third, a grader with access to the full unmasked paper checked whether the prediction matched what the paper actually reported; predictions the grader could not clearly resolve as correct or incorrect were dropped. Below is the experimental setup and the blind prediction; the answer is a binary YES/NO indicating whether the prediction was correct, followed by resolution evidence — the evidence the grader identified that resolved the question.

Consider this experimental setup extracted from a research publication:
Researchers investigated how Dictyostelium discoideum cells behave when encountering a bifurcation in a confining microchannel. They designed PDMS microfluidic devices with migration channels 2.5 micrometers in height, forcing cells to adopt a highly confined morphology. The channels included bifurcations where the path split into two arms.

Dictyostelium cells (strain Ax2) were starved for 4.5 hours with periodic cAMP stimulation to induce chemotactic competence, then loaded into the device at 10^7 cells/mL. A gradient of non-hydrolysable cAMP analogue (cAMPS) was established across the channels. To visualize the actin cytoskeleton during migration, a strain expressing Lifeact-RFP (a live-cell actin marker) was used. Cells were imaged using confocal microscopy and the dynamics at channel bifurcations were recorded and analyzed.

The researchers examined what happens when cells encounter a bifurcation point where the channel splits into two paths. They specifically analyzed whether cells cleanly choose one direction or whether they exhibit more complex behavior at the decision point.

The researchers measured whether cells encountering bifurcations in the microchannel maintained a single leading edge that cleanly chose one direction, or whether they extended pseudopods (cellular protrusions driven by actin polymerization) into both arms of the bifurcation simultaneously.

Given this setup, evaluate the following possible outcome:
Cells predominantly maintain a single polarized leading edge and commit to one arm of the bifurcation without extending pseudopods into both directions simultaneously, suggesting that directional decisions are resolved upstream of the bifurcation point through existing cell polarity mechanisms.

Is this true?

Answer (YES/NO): NO